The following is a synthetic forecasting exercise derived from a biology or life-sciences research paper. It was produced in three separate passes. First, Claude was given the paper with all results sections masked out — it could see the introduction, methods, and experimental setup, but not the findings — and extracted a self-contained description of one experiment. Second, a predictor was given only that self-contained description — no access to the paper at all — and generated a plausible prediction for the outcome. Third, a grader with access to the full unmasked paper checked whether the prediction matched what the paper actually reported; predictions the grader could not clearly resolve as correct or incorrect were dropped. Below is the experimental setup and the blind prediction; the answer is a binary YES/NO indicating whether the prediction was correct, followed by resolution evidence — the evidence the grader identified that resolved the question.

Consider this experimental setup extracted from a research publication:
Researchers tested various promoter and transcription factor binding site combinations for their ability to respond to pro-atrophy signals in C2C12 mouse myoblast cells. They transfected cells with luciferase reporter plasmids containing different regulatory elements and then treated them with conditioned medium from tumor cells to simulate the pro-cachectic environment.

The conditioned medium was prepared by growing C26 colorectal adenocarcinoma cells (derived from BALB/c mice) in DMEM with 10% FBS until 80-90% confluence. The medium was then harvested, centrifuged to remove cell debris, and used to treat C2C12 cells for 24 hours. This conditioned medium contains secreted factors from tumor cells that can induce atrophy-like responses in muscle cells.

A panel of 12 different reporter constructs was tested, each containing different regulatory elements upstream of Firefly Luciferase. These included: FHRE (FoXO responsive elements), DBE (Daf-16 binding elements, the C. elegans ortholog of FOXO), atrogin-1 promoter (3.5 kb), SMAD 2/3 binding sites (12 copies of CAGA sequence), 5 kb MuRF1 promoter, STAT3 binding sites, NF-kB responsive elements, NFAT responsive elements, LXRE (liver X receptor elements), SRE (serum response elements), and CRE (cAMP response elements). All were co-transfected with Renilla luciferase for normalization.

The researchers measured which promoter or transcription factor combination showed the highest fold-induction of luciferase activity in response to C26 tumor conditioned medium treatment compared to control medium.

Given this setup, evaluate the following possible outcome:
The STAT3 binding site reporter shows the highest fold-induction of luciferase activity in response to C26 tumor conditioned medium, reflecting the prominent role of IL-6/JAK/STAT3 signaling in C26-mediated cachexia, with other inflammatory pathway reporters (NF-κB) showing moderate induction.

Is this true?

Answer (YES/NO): NO